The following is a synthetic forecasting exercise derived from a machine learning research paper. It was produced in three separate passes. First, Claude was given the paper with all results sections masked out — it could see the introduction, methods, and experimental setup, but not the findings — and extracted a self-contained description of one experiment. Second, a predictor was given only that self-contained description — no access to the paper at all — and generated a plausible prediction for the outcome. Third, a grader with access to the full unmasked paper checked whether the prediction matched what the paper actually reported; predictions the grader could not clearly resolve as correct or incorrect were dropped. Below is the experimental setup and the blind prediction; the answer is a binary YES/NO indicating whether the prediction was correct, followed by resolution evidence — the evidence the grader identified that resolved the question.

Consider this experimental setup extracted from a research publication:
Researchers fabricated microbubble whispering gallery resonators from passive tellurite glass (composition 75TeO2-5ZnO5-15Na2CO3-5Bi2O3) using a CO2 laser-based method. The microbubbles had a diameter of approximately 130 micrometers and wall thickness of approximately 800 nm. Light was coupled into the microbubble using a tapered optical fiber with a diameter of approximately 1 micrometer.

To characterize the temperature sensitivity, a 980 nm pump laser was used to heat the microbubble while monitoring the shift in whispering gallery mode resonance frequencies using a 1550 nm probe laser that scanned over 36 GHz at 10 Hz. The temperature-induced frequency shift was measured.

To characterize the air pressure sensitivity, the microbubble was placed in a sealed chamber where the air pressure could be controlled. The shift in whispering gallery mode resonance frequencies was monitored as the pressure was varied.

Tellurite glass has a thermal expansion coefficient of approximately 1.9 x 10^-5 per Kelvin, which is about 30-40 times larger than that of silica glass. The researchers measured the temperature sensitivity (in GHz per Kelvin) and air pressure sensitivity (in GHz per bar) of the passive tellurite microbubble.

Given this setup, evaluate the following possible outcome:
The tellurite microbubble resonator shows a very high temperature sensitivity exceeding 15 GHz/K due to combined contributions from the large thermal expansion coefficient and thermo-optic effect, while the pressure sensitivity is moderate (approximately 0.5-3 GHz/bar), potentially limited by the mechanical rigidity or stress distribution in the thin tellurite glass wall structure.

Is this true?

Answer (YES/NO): NO